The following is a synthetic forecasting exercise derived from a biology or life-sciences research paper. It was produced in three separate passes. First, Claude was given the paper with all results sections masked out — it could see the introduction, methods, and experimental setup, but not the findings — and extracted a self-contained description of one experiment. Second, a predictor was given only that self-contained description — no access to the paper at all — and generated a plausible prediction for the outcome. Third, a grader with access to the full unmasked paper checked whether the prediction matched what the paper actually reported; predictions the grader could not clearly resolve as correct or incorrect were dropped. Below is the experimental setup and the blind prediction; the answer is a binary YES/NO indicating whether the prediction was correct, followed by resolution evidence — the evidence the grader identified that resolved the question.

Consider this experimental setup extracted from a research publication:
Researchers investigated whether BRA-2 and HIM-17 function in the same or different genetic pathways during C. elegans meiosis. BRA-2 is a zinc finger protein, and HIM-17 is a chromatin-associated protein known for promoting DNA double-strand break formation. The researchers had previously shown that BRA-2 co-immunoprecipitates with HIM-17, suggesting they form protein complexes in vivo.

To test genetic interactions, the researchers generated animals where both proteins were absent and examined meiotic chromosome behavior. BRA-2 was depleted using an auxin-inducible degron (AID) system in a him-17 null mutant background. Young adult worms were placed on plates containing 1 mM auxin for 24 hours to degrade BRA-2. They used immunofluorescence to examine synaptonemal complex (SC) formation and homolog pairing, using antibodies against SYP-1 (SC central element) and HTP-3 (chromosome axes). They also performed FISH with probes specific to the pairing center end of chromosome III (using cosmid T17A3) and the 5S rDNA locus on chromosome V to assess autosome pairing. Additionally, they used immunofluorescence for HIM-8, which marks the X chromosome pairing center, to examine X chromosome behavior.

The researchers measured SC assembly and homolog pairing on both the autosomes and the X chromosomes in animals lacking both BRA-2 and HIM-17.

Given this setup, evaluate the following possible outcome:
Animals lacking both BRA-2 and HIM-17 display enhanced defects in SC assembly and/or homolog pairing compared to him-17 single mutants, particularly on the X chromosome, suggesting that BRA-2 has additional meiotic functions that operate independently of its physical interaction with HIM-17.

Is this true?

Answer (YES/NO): NO